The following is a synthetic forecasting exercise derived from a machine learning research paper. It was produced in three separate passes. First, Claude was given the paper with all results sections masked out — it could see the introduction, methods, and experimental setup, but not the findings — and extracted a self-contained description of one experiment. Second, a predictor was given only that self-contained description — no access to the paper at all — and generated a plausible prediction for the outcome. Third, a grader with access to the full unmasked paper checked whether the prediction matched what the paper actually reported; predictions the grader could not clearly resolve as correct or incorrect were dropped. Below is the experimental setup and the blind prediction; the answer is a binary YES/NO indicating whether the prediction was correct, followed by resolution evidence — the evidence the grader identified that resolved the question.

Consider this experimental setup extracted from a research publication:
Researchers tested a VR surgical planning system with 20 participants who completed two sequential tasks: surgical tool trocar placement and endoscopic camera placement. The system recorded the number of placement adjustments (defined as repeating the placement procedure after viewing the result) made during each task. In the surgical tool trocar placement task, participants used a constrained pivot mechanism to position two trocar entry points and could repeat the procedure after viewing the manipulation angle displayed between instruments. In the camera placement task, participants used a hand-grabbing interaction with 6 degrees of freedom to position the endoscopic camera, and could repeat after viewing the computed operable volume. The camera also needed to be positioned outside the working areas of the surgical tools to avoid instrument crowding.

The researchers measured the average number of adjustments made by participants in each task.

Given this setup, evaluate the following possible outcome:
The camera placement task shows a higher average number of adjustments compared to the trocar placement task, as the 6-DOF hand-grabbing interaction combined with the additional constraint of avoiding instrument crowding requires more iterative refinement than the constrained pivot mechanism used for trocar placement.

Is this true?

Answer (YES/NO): NO